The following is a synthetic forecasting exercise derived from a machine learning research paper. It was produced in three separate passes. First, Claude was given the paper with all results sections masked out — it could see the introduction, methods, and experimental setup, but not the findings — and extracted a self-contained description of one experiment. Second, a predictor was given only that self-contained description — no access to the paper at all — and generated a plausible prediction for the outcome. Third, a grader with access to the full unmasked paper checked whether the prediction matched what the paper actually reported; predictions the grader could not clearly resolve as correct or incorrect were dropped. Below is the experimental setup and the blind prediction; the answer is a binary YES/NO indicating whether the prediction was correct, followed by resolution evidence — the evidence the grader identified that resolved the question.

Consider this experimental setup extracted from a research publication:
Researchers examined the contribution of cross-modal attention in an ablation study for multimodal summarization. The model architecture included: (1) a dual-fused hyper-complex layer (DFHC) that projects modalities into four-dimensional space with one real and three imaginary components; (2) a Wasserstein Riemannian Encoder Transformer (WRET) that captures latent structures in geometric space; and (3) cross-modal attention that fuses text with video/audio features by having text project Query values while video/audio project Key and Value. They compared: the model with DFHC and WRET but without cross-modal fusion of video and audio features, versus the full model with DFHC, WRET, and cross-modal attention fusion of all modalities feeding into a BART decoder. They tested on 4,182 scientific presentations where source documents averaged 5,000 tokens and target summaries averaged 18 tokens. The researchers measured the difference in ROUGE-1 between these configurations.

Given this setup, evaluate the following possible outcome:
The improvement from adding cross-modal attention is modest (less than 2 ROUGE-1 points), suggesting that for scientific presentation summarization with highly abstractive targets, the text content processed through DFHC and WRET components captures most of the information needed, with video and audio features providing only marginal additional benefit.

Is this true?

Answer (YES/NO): NO